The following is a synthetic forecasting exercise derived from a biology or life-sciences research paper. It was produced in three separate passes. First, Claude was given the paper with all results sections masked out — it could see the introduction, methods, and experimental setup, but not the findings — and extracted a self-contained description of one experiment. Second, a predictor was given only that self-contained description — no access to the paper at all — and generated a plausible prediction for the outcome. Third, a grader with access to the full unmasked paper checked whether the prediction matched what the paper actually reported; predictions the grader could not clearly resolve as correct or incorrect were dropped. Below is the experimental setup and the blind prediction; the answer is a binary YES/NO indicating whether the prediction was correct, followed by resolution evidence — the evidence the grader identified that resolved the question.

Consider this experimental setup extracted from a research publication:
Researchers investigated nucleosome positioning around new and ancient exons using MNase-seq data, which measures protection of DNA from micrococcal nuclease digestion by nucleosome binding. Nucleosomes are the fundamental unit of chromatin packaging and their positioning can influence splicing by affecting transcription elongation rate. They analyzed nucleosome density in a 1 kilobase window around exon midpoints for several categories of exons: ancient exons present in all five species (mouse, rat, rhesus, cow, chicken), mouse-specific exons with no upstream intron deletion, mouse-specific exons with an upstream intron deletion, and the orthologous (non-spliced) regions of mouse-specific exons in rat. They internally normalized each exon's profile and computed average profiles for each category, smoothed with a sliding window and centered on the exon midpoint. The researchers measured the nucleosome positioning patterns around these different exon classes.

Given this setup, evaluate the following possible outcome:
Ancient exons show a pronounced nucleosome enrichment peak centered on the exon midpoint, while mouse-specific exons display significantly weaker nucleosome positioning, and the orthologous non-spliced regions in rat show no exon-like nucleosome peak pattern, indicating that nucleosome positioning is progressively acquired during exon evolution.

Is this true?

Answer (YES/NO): NO